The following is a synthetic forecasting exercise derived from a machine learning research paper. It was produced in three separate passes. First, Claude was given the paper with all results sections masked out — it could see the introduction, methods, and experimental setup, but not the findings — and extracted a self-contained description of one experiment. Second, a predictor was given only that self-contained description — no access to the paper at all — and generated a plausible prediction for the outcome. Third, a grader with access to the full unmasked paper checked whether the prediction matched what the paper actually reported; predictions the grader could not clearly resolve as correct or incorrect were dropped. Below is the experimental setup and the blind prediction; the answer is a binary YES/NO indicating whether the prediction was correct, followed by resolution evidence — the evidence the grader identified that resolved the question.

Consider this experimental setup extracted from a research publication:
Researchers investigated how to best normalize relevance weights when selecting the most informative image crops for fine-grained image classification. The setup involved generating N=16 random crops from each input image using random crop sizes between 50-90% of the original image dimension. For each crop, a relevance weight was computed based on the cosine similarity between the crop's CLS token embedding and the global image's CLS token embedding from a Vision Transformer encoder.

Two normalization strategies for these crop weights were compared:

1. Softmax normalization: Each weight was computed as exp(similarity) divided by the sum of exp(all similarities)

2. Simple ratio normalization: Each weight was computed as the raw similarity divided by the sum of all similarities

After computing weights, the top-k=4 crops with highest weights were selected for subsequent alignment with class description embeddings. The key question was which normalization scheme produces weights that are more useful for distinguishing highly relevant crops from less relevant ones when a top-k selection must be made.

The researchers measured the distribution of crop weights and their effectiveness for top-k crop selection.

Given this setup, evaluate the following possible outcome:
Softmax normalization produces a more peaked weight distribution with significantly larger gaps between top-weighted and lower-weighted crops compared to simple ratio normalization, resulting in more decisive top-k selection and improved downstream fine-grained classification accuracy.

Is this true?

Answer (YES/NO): NO